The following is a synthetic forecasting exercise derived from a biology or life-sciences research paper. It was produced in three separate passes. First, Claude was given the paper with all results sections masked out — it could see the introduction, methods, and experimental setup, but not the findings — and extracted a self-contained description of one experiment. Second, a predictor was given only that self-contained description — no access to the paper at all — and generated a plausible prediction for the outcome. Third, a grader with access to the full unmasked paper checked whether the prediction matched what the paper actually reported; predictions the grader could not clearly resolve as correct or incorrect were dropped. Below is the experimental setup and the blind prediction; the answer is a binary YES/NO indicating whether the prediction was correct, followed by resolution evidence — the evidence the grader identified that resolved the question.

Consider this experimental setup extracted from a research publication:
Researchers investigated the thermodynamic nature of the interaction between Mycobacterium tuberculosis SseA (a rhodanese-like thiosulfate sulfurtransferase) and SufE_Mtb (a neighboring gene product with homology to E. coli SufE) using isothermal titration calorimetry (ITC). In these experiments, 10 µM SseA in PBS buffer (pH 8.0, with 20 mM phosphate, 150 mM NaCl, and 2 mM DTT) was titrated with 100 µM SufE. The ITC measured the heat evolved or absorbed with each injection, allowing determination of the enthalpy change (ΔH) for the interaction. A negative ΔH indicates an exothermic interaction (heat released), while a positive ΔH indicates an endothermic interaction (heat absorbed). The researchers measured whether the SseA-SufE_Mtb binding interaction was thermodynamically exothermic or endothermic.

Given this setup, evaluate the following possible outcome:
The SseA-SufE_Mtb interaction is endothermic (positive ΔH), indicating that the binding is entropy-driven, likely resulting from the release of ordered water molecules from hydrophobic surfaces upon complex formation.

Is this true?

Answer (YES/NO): NO